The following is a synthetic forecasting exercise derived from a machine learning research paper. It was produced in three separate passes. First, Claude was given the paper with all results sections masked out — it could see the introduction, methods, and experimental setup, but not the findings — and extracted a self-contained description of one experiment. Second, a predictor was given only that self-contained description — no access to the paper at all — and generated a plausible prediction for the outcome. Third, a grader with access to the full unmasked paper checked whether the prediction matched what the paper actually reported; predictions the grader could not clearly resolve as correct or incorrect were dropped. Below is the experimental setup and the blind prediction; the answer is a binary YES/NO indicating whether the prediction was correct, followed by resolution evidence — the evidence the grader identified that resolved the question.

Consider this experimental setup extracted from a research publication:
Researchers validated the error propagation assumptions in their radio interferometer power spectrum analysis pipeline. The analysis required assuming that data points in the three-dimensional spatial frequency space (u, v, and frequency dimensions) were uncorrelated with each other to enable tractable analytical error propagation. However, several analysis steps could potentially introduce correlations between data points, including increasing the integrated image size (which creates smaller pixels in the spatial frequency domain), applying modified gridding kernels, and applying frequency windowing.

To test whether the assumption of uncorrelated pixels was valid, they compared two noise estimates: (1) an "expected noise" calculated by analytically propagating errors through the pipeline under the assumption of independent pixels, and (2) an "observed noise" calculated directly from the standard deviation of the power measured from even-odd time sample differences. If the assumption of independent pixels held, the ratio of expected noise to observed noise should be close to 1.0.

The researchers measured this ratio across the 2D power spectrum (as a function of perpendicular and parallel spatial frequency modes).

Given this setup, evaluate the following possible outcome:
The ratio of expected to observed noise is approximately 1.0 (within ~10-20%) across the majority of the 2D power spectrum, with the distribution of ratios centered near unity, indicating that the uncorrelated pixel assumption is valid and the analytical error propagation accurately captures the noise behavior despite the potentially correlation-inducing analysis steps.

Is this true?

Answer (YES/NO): YES